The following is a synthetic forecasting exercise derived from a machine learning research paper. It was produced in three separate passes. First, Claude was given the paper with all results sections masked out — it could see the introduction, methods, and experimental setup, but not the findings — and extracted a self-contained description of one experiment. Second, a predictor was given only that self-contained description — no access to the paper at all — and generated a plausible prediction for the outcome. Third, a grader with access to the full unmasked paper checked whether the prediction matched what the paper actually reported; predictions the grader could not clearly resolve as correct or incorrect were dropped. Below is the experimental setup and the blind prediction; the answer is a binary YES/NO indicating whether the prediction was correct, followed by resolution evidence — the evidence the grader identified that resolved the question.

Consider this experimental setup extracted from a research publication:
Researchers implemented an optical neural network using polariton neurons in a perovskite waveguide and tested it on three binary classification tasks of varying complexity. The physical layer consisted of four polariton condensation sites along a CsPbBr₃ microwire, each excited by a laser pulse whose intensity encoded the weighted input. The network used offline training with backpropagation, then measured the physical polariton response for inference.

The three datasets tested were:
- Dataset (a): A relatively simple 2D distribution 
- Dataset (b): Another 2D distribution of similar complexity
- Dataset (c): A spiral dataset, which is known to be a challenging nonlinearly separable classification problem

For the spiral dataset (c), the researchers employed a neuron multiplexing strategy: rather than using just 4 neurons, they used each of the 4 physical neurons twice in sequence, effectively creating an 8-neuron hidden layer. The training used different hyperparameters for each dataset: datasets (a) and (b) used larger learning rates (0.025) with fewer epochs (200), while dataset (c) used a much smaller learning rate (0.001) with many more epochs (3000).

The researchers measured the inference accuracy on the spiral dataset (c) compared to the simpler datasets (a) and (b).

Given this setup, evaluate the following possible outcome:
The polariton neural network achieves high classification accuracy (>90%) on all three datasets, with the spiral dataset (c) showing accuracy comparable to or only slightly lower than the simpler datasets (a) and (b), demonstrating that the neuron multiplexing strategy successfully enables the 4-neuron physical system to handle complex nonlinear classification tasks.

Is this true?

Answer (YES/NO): YES